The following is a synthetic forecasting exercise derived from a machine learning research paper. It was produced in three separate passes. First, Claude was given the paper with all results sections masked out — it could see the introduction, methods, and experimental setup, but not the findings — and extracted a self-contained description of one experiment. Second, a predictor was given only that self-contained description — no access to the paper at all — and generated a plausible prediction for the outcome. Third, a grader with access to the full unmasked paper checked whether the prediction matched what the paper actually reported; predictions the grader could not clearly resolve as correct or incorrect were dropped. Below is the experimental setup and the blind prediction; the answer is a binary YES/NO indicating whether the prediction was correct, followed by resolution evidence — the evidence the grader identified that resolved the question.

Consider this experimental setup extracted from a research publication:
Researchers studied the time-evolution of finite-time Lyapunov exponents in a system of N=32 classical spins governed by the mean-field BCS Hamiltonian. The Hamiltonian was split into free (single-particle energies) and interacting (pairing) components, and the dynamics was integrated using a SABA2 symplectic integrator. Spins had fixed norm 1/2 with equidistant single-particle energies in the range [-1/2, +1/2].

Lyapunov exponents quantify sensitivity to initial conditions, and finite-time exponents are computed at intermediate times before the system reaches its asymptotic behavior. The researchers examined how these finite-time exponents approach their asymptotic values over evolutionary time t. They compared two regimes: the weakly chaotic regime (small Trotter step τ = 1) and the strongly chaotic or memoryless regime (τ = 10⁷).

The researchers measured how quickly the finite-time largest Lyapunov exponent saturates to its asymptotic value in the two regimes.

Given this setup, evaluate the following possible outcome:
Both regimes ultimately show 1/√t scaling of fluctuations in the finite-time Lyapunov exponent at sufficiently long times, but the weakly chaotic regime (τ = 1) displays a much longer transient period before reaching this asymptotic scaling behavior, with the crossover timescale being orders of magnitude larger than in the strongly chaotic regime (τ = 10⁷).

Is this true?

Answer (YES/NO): NO